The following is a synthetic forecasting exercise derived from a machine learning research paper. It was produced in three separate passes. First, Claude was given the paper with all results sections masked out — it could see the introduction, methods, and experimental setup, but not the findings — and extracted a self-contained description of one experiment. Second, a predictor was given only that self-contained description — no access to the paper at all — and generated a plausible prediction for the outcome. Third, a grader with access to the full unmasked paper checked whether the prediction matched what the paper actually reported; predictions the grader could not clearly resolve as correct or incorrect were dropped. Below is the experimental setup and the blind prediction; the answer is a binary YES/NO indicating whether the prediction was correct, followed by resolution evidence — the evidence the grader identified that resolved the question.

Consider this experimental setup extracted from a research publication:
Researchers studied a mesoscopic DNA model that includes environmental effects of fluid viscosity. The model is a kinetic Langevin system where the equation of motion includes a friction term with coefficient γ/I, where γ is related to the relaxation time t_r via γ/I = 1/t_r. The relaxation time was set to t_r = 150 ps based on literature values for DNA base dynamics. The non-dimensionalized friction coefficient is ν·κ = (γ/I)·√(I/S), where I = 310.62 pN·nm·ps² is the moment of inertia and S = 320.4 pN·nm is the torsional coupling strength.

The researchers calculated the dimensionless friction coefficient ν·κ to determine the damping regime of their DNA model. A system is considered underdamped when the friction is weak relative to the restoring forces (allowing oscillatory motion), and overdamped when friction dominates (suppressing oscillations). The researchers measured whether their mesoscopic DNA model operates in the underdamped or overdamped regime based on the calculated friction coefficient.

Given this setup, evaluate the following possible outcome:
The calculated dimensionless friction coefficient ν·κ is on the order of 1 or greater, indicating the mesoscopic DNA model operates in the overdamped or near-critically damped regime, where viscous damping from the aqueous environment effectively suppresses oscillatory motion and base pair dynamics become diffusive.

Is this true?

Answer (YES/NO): NO